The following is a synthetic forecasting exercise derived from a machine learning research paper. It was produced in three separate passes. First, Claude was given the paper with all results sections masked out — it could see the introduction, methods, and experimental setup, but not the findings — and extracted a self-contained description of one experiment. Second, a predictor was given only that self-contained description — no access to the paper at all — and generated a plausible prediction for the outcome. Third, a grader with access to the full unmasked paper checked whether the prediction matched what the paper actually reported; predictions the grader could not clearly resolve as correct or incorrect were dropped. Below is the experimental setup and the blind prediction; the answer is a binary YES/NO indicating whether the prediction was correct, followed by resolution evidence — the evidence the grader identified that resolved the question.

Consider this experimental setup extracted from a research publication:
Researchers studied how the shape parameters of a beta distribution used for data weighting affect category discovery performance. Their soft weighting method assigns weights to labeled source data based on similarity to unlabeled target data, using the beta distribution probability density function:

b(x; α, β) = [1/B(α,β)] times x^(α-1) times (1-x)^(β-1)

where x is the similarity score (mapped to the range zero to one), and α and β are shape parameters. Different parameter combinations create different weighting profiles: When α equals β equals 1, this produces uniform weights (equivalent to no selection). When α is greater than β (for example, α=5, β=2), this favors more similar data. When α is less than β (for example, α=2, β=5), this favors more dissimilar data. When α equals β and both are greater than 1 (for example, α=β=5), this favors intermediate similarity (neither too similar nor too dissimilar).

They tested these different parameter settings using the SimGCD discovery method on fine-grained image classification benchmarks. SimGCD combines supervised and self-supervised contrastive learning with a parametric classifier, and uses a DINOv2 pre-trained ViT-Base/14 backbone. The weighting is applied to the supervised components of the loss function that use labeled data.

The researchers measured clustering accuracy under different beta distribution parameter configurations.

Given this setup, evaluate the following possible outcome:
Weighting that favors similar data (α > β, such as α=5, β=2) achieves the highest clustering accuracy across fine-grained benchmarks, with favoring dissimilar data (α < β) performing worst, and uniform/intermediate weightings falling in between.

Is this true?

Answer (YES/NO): NO